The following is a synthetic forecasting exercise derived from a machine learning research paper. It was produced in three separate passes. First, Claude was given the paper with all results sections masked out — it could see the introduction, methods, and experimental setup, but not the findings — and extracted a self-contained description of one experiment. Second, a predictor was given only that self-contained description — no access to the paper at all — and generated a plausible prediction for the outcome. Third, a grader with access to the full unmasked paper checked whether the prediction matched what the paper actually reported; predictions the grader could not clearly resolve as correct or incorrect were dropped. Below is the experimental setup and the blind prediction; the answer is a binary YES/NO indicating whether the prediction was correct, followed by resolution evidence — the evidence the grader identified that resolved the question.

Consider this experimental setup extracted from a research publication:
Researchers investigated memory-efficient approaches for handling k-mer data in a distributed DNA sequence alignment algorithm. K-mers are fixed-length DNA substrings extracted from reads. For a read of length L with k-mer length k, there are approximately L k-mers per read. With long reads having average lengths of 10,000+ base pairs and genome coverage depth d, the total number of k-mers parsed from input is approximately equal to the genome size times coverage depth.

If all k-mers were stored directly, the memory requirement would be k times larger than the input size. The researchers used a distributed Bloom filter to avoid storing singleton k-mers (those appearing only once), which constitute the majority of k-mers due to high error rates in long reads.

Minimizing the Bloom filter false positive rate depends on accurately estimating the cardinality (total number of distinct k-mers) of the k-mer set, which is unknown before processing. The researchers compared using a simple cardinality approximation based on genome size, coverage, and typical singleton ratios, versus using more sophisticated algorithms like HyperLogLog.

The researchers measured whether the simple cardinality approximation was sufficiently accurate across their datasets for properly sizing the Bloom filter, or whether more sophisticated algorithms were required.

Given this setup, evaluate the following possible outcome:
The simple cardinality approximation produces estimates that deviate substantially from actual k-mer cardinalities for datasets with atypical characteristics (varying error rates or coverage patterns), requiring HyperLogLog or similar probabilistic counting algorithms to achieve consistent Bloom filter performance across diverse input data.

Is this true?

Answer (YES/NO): NO